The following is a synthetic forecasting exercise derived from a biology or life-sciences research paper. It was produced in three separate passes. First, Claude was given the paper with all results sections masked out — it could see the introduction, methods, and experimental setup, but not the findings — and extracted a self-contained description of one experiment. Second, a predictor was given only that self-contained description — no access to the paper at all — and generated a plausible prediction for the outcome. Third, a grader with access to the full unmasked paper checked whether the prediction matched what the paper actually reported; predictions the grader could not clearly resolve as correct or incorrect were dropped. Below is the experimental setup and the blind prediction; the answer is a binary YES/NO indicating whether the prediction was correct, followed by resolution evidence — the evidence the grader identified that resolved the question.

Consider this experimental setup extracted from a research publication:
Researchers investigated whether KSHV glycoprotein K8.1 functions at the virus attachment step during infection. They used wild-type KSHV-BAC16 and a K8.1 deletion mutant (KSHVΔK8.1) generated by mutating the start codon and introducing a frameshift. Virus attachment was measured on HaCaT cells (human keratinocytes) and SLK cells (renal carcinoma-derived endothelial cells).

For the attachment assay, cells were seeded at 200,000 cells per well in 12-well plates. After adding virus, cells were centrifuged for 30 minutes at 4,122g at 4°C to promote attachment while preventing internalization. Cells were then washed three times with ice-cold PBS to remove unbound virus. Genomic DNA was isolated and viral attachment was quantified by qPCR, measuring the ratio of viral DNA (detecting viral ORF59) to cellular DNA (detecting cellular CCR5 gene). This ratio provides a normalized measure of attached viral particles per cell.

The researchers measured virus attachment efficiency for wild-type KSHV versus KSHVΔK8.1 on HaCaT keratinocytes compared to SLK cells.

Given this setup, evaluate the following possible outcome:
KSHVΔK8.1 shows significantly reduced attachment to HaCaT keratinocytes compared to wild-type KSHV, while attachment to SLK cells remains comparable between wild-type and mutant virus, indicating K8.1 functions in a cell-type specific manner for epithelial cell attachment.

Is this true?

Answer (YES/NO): YES